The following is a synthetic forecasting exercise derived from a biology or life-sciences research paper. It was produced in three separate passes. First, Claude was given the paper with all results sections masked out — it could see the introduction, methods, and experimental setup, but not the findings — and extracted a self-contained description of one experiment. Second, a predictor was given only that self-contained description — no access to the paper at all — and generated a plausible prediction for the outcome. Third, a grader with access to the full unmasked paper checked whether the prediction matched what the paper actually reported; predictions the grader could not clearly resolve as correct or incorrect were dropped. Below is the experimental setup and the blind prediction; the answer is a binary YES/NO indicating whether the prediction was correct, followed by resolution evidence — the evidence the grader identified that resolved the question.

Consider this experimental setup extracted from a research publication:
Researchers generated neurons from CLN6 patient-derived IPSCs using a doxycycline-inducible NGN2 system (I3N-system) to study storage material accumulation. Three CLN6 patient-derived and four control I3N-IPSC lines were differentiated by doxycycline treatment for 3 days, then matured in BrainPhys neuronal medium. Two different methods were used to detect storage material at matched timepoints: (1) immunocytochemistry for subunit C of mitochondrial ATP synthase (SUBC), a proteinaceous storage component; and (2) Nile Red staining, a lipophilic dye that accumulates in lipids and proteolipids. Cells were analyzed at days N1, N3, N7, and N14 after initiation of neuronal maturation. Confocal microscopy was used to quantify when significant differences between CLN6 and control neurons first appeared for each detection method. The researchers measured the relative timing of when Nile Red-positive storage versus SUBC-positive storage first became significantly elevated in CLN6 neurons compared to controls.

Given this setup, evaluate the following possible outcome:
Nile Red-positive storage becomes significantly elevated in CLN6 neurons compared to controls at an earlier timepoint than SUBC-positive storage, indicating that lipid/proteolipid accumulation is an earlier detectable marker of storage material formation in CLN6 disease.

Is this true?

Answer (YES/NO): YES